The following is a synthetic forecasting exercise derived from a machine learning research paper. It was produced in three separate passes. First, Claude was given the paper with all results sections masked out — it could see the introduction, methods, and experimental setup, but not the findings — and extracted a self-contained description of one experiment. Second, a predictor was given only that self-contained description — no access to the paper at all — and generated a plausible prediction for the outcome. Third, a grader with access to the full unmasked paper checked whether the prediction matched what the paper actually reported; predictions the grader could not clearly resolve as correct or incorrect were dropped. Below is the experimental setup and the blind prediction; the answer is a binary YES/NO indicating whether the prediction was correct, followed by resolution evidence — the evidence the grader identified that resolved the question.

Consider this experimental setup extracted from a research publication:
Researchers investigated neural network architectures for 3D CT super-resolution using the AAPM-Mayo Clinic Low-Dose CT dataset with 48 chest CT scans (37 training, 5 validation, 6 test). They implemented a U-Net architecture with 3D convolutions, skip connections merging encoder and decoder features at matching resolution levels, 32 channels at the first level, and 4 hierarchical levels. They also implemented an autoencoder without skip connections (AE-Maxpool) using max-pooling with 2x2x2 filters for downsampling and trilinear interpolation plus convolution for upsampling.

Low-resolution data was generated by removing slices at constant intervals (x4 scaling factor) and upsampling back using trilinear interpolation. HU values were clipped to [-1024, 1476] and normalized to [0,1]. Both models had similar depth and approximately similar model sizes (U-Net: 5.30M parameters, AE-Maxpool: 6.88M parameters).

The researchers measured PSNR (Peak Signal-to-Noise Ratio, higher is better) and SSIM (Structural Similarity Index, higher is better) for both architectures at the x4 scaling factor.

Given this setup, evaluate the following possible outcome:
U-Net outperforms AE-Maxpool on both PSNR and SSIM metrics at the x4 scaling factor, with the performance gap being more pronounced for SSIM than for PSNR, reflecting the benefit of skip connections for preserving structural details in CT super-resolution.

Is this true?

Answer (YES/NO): NO